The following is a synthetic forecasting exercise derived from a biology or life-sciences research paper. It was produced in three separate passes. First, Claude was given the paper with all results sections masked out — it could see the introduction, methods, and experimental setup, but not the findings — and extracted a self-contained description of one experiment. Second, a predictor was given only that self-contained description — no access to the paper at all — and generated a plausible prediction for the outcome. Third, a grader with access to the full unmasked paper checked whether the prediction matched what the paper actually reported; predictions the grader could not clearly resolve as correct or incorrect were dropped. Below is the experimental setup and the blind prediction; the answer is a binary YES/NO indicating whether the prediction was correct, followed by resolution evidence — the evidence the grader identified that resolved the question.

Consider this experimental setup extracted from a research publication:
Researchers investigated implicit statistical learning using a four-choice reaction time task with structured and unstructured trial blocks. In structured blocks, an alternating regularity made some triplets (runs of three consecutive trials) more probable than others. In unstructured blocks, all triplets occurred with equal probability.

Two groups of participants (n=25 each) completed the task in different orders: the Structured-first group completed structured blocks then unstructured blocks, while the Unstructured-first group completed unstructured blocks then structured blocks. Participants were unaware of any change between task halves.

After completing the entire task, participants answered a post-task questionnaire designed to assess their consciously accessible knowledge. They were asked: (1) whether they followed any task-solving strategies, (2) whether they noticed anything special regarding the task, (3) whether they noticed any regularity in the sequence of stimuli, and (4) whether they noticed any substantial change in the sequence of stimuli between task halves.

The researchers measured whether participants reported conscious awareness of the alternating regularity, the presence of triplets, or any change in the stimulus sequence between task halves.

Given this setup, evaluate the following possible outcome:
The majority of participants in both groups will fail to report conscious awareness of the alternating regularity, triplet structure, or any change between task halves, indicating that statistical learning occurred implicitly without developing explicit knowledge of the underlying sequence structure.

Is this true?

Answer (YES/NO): YES